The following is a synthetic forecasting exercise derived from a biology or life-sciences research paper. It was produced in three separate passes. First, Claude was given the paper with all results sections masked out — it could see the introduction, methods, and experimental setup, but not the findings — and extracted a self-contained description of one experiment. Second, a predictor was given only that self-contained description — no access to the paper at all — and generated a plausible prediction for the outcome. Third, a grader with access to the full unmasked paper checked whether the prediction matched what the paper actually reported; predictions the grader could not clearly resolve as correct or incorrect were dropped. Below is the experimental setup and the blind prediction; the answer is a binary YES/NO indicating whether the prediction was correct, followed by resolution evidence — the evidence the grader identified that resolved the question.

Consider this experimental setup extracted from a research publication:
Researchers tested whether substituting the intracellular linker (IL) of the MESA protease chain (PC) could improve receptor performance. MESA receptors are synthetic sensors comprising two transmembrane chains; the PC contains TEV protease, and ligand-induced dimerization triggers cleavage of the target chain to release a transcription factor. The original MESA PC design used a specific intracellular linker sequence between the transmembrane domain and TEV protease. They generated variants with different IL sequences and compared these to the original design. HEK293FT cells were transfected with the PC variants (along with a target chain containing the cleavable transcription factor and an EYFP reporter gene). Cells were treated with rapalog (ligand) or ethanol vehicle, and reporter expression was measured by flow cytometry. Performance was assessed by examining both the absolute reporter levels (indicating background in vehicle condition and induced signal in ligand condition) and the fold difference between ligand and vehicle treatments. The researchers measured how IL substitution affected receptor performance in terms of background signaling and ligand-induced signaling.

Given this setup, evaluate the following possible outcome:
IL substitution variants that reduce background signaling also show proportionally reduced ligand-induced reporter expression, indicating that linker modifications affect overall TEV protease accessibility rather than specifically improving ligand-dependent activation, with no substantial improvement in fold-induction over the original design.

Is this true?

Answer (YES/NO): NO